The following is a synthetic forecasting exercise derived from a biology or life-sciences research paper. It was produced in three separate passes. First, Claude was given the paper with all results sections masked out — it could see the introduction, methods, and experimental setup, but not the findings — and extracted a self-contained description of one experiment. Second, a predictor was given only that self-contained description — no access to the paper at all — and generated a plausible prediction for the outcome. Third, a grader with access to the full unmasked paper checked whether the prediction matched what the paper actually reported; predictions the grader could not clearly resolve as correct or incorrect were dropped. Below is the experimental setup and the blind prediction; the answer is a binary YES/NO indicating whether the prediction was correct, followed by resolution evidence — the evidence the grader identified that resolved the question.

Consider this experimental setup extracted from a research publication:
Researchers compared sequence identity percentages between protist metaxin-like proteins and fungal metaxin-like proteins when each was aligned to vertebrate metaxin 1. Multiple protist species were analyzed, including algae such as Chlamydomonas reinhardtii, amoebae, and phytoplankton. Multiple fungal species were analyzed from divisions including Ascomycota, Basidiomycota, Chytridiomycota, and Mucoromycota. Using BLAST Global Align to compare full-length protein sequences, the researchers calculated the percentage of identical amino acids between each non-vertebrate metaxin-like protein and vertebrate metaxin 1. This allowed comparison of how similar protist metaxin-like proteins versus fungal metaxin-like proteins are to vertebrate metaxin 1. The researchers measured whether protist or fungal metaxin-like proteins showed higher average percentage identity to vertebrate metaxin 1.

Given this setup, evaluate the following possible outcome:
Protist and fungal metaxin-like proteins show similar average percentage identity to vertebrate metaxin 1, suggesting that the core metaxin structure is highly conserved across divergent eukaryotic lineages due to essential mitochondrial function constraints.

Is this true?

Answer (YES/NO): NO